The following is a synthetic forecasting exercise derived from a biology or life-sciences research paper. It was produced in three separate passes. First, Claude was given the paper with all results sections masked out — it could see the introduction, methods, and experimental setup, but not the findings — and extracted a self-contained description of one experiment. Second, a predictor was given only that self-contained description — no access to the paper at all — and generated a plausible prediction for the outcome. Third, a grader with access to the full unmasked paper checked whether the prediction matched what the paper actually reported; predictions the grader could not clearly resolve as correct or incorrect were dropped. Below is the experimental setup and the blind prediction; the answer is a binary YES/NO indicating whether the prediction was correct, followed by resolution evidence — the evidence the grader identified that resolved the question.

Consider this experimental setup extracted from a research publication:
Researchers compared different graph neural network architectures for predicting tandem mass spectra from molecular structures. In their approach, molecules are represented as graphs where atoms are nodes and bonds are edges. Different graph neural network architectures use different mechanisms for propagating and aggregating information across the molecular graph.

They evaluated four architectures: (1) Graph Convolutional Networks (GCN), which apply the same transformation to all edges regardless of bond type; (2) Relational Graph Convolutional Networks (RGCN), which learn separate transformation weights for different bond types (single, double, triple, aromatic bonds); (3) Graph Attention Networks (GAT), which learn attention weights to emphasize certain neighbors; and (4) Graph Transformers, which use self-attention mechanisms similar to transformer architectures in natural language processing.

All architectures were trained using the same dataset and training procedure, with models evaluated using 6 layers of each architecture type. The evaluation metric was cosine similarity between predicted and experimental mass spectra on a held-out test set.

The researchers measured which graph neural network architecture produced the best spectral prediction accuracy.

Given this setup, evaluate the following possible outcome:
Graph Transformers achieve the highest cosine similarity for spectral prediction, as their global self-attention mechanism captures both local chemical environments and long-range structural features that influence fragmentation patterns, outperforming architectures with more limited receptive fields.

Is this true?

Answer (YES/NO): NO